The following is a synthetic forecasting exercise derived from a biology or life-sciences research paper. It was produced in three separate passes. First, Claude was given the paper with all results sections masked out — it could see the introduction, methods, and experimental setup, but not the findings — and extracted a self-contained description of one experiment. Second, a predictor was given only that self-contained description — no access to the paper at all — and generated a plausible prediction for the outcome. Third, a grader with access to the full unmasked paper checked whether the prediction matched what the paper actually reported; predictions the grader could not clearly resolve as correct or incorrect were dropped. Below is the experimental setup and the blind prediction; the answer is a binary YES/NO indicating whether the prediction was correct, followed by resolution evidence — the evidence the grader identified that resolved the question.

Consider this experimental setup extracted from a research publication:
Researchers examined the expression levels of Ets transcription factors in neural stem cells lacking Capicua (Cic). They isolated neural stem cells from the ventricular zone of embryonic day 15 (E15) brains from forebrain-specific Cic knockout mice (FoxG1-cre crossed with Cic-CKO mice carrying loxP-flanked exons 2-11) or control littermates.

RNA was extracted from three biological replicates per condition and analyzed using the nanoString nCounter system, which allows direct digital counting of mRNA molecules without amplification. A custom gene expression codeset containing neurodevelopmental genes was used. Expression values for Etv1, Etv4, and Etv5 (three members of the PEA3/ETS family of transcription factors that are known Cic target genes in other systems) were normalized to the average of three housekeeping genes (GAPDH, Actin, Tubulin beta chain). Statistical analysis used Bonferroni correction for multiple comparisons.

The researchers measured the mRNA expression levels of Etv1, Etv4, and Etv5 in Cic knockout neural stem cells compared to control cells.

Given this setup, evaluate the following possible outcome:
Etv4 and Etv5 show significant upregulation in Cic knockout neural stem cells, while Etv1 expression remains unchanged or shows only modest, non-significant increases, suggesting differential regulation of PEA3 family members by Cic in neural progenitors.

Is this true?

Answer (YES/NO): YES